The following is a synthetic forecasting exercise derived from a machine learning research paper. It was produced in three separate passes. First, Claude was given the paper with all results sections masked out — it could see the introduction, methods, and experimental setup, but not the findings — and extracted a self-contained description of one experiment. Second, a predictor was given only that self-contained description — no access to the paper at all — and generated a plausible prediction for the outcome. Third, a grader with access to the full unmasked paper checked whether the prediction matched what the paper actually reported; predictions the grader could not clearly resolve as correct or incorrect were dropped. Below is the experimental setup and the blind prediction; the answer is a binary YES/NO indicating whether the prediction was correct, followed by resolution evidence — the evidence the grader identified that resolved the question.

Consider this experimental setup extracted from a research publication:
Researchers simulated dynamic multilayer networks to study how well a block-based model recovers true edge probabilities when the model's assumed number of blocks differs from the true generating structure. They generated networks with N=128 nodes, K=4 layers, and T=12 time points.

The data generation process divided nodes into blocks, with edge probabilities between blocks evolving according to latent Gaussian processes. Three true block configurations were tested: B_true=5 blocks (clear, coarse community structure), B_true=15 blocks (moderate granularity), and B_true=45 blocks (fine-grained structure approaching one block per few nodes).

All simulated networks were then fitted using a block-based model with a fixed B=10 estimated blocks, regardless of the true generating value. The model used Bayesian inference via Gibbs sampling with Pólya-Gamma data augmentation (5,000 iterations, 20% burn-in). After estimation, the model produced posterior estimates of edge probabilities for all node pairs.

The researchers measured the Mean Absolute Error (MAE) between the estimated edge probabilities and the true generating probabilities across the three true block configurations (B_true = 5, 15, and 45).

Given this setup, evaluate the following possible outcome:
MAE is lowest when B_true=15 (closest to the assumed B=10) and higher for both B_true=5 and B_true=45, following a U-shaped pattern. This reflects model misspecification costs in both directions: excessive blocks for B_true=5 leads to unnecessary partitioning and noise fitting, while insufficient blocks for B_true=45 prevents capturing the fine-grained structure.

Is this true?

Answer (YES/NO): NO